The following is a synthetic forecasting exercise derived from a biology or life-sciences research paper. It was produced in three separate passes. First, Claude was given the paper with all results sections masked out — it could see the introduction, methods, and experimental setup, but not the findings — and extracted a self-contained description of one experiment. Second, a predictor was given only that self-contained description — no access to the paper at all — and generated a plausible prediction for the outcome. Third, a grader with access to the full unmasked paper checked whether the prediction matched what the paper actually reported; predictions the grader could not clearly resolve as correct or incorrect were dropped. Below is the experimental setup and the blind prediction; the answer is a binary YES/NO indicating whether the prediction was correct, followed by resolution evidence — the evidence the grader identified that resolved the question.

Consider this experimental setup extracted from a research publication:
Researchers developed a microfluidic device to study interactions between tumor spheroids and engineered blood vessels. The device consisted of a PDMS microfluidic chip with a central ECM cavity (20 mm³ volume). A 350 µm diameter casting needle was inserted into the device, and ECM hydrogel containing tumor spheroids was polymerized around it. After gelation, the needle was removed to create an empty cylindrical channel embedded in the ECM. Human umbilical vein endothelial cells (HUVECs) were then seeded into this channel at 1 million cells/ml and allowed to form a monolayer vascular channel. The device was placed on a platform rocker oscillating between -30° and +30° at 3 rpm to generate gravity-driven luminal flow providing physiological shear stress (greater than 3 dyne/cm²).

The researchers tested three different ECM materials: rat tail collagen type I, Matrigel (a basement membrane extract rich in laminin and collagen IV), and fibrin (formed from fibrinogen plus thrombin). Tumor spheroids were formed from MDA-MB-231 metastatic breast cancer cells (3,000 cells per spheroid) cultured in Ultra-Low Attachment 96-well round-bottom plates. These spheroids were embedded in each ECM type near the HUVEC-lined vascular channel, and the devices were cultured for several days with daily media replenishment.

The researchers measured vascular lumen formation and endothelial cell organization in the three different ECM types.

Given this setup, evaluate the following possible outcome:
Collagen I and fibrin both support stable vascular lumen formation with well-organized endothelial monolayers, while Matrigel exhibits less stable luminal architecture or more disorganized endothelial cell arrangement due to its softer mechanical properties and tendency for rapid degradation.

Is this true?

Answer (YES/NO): NO